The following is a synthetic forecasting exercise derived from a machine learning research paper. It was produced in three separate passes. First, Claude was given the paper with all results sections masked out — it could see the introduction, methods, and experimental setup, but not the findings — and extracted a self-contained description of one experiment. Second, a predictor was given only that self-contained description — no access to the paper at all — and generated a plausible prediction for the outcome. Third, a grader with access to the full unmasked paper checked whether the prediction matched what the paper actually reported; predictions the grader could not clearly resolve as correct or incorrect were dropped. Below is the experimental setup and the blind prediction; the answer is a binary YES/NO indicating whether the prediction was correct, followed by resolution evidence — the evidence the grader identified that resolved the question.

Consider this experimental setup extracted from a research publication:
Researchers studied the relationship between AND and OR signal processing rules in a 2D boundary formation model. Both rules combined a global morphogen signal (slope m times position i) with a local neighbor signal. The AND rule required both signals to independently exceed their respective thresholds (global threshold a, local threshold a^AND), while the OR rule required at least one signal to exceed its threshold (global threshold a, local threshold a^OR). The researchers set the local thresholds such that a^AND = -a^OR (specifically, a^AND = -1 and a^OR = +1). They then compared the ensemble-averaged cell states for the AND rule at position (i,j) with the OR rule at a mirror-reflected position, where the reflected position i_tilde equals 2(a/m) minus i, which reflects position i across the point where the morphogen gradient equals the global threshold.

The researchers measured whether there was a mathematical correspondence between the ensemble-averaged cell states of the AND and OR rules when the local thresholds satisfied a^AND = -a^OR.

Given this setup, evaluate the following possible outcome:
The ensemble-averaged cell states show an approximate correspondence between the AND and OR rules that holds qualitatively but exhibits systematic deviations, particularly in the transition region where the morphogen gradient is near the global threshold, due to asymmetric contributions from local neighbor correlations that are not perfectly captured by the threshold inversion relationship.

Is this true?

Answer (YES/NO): NO